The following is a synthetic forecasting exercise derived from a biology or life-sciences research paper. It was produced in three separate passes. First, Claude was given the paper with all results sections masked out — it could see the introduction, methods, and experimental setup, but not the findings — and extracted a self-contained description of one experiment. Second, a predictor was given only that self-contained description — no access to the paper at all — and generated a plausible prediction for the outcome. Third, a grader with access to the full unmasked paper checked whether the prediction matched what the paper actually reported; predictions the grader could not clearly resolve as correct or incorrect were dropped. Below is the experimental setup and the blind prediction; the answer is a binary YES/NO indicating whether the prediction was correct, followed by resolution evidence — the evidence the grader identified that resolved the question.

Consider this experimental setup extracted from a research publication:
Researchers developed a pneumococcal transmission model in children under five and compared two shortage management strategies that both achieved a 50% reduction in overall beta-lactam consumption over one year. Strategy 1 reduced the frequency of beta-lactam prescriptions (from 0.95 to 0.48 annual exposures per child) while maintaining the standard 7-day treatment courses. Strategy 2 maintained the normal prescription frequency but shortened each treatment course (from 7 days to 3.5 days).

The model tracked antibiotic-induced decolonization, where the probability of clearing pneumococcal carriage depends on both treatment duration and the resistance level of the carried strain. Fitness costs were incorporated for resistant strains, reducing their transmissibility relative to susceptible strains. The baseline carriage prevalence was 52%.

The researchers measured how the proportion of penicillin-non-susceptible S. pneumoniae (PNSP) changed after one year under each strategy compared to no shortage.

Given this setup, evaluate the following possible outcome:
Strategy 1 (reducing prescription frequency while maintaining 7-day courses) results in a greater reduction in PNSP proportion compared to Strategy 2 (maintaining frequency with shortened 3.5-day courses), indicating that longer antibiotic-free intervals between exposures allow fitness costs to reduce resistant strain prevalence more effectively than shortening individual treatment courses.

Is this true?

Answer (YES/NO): YES